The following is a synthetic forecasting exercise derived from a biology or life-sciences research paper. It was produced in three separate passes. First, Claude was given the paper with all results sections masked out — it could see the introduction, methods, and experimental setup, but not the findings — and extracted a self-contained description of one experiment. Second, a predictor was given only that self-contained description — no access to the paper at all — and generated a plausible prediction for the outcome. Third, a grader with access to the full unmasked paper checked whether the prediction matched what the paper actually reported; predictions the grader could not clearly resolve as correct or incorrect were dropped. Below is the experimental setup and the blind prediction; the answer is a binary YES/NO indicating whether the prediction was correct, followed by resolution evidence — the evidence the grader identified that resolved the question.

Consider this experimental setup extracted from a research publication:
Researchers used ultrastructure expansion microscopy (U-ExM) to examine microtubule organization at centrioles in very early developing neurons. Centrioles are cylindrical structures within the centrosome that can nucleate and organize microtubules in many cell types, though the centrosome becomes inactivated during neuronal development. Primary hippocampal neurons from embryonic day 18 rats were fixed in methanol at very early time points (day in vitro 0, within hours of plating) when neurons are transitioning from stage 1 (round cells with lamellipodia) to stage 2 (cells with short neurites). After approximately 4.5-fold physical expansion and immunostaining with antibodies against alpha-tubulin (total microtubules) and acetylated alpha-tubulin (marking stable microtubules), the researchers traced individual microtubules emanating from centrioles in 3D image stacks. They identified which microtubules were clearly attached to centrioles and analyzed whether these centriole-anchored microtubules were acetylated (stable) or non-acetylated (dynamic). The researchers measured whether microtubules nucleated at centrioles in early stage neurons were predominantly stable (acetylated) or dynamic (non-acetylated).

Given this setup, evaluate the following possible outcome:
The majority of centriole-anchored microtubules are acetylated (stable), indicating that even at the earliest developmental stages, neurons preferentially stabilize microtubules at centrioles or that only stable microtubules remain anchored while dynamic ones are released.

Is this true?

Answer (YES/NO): YES